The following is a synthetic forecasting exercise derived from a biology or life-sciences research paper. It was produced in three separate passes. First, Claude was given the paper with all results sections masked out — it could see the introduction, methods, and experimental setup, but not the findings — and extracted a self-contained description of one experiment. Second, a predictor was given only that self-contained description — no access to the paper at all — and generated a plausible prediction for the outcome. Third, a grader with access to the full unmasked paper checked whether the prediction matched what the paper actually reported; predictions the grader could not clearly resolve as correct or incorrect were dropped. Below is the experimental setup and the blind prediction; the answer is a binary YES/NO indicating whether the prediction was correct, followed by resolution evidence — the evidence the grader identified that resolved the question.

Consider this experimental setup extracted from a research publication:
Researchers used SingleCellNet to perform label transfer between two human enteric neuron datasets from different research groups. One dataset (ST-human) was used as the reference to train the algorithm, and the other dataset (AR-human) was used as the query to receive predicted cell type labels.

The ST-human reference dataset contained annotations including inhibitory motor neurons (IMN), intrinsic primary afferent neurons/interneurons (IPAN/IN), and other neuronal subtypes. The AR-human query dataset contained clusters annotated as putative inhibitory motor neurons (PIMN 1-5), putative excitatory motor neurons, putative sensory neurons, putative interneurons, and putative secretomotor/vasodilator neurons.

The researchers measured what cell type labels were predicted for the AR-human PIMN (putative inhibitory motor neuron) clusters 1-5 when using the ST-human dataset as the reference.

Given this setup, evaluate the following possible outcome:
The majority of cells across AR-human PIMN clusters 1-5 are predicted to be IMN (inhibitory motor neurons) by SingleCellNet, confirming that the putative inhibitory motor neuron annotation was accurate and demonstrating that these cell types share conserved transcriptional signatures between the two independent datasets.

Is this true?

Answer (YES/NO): NO